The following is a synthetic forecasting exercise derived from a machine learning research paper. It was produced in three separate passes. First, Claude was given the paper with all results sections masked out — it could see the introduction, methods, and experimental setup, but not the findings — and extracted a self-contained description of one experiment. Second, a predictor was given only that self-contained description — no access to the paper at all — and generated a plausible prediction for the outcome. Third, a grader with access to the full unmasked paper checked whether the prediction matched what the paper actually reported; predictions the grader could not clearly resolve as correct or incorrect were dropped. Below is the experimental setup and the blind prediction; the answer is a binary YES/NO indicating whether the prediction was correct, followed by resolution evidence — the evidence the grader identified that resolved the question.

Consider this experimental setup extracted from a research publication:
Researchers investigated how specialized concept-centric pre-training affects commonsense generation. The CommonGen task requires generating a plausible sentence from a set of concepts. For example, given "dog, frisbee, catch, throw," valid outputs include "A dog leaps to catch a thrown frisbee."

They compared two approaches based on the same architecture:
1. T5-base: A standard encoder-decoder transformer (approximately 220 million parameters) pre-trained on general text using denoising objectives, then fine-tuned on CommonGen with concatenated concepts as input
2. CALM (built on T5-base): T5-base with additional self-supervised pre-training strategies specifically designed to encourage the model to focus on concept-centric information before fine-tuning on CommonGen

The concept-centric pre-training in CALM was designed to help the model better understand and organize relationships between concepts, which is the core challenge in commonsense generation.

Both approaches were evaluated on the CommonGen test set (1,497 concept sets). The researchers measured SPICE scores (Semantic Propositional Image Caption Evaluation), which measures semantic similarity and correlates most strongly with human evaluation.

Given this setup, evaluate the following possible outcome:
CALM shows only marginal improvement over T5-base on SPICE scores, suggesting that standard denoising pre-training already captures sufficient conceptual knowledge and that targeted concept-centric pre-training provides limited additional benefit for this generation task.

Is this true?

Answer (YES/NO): NO